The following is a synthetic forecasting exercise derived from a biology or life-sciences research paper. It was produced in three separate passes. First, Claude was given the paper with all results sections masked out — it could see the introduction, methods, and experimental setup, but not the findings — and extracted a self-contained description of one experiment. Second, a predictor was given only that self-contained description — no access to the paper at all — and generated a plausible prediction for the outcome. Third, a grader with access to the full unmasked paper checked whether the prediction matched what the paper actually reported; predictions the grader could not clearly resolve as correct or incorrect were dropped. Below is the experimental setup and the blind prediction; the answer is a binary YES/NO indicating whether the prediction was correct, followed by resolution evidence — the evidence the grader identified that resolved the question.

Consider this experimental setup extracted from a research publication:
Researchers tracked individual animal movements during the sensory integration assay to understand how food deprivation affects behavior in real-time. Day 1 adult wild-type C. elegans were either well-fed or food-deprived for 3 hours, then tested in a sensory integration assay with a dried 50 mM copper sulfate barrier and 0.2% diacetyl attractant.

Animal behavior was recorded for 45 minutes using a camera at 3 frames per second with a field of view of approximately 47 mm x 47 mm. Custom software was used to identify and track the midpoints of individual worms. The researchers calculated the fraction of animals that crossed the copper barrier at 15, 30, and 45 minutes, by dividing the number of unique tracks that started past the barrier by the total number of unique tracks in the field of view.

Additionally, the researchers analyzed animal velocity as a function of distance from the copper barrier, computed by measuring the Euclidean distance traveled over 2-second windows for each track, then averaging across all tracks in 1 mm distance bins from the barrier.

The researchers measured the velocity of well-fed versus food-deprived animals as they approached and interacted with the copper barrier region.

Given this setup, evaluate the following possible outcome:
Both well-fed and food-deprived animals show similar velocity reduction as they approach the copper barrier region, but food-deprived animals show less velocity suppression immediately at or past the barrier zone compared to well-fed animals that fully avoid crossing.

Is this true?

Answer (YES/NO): NO